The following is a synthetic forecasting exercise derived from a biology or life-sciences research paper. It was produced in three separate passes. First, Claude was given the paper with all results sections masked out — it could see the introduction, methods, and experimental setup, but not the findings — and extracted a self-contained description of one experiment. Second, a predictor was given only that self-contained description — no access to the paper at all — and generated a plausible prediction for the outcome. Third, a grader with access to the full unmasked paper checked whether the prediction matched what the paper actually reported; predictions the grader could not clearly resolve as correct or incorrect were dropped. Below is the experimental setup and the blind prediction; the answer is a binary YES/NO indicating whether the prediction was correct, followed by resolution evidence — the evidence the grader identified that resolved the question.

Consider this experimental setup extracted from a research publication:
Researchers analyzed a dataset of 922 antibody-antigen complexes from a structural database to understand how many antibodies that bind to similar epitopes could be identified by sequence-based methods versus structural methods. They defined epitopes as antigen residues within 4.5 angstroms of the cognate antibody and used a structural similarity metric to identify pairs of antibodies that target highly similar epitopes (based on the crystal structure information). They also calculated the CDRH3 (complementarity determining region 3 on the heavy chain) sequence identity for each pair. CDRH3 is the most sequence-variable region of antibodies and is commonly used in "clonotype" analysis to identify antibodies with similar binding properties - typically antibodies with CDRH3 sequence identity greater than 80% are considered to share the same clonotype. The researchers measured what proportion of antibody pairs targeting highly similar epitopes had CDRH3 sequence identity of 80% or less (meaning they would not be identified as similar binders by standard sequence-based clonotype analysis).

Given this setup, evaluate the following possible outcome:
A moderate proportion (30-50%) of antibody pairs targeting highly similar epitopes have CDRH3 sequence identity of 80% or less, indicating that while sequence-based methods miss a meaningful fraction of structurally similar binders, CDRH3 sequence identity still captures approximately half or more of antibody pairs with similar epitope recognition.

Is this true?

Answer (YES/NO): YES